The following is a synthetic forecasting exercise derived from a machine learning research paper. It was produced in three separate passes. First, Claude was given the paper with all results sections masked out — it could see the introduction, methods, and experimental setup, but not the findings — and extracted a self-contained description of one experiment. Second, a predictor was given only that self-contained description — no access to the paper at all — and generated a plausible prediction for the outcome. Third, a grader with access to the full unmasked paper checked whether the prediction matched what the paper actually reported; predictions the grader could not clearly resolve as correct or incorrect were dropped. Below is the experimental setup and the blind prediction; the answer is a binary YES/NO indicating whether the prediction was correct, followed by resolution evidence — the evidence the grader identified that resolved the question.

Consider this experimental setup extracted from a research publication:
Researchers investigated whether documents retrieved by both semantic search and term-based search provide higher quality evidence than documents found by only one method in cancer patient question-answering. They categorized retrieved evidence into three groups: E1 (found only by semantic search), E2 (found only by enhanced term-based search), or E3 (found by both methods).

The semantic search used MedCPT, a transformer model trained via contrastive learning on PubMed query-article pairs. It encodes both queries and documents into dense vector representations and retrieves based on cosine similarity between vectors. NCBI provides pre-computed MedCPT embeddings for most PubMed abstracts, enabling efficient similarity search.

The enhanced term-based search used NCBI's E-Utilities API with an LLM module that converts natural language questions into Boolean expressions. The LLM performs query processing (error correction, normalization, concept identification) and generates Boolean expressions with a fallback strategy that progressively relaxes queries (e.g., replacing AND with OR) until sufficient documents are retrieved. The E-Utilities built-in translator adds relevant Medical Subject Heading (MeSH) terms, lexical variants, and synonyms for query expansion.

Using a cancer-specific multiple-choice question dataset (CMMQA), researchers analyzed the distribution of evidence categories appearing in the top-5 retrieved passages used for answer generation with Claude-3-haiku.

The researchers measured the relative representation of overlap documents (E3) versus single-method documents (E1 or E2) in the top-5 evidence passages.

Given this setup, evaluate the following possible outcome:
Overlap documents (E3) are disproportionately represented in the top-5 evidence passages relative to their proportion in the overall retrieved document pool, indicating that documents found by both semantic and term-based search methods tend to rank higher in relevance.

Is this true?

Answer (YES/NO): NO